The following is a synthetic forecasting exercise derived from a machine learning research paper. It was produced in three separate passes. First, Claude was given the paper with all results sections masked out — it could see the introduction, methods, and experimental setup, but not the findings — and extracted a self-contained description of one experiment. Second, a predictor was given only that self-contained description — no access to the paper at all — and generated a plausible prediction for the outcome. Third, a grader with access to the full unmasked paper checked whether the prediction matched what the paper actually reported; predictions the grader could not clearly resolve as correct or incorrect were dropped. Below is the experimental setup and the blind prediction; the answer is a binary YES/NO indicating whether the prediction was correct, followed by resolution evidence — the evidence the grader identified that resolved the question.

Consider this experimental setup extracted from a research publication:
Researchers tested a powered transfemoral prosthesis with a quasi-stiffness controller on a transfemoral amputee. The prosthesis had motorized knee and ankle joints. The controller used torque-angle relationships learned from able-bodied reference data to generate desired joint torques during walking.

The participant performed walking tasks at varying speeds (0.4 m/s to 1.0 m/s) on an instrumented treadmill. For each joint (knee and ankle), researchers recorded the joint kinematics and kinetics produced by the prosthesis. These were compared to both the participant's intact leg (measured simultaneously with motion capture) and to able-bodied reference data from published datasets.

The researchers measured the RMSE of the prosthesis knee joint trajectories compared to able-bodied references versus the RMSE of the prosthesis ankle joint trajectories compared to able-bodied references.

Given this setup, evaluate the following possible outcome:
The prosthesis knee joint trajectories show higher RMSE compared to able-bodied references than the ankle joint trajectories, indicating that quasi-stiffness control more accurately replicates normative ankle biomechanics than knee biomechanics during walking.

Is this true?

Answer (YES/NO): YES